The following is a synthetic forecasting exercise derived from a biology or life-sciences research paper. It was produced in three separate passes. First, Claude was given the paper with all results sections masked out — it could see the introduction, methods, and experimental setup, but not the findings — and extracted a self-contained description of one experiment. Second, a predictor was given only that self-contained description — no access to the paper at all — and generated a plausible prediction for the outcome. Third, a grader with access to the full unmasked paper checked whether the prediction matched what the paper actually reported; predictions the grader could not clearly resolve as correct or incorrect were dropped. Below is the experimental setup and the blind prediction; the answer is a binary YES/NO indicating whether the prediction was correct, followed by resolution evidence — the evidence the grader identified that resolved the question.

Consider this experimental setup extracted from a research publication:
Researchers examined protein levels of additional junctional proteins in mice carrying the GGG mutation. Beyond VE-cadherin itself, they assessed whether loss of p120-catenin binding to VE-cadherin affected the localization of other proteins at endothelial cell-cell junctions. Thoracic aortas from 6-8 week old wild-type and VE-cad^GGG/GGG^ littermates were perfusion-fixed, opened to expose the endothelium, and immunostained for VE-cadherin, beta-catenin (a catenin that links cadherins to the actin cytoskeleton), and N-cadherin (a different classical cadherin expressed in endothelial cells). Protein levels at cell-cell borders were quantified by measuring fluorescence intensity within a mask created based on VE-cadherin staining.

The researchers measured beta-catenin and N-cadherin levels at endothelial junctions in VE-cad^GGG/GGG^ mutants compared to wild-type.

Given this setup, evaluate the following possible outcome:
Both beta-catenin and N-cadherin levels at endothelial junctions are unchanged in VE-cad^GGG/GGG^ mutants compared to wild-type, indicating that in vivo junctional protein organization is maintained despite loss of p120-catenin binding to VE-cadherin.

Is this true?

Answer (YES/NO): NO